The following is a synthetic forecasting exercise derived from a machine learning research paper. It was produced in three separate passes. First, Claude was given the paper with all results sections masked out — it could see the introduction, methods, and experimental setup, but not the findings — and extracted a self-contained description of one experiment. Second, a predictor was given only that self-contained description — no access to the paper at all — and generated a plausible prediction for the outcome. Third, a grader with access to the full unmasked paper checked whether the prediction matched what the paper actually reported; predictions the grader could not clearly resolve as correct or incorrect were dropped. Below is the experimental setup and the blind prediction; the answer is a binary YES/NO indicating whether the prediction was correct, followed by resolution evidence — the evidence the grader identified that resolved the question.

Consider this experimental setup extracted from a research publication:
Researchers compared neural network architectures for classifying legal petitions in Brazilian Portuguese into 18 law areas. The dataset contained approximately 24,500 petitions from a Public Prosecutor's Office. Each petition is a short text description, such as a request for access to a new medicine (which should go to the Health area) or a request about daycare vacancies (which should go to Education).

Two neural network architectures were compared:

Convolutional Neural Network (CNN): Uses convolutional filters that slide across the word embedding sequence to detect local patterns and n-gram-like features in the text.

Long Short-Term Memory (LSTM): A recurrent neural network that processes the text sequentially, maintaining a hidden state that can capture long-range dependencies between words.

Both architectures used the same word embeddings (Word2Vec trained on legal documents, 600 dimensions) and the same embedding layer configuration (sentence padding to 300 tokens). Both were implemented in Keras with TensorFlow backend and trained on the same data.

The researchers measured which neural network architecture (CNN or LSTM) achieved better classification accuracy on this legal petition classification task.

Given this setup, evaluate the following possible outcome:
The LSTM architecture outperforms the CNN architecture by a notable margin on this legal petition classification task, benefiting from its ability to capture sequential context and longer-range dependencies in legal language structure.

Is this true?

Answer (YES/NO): YES